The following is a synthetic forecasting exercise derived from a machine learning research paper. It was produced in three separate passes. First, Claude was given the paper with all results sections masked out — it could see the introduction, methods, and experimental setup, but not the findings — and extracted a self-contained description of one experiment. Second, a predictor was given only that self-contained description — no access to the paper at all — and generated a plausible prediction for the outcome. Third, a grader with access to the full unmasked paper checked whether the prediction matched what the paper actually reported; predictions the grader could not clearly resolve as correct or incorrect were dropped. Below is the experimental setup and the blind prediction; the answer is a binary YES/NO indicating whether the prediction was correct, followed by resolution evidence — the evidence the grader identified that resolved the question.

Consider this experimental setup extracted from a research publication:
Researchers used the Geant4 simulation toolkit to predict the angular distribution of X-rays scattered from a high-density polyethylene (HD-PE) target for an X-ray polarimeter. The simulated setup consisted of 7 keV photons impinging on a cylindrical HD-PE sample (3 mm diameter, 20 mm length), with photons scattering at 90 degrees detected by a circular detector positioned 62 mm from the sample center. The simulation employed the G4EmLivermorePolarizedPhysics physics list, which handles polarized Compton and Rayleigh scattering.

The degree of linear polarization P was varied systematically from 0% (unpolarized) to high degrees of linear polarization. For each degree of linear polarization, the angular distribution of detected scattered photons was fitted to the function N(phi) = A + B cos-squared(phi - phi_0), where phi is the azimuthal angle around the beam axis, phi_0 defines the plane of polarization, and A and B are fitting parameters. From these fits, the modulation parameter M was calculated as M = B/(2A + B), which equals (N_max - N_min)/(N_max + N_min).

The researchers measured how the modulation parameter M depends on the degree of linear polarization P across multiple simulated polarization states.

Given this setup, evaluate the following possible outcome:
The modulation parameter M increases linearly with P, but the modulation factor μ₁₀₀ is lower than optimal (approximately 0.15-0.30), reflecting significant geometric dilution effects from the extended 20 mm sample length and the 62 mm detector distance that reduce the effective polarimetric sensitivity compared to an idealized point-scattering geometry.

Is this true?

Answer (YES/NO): NO